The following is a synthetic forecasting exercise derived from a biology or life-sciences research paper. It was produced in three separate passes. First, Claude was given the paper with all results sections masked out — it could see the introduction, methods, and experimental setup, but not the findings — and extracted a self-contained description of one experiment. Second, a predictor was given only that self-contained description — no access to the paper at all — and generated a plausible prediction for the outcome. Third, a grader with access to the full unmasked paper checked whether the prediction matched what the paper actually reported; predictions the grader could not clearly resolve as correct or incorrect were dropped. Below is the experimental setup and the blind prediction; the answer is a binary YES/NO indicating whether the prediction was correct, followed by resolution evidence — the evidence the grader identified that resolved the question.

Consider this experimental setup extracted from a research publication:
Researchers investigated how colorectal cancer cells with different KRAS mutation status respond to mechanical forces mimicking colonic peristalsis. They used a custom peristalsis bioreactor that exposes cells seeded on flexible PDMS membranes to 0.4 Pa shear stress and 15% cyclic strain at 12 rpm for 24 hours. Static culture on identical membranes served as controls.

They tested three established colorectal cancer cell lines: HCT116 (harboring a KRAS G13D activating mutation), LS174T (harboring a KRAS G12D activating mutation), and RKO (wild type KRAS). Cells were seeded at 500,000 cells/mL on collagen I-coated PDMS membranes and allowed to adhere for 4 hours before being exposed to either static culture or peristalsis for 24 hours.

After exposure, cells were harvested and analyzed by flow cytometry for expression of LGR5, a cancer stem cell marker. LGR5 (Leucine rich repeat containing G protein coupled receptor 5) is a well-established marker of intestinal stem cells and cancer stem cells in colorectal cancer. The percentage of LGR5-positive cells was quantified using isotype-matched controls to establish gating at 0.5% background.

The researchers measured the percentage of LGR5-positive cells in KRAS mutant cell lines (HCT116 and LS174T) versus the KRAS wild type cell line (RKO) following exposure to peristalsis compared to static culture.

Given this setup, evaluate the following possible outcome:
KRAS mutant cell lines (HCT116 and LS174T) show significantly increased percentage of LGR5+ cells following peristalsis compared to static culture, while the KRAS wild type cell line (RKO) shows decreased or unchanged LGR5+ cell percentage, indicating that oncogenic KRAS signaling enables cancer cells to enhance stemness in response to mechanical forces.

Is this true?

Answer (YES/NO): YES